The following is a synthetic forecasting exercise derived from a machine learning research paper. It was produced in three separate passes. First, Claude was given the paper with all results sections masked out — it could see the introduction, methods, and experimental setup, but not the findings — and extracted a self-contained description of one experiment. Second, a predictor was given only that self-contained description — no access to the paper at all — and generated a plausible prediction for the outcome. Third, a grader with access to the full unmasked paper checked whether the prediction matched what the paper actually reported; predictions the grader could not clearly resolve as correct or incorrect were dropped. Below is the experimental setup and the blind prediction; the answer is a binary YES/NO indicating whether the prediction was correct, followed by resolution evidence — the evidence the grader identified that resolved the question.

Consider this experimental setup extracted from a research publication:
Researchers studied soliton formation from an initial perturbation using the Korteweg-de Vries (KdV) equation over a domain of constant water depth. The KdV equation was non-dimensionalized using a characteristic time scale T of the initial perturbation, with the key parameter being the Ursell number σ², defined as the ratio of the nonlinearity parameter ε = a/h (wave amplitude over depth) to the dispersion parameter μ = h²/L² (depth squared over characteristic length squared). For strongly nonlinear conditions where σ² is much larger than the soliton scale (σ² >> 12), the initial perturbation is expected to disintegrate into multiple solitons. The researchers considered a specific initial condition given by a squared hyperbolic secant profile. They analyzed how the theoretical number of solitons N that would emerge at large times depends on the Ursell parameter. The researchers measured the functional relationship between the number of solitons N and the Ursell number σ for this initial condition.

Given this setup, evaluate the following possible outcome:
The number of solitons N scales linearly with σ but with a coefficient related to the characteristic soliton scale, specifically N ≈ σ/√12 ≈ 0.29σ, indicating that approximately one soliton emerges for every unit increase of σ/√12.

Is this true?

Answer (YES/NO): NO